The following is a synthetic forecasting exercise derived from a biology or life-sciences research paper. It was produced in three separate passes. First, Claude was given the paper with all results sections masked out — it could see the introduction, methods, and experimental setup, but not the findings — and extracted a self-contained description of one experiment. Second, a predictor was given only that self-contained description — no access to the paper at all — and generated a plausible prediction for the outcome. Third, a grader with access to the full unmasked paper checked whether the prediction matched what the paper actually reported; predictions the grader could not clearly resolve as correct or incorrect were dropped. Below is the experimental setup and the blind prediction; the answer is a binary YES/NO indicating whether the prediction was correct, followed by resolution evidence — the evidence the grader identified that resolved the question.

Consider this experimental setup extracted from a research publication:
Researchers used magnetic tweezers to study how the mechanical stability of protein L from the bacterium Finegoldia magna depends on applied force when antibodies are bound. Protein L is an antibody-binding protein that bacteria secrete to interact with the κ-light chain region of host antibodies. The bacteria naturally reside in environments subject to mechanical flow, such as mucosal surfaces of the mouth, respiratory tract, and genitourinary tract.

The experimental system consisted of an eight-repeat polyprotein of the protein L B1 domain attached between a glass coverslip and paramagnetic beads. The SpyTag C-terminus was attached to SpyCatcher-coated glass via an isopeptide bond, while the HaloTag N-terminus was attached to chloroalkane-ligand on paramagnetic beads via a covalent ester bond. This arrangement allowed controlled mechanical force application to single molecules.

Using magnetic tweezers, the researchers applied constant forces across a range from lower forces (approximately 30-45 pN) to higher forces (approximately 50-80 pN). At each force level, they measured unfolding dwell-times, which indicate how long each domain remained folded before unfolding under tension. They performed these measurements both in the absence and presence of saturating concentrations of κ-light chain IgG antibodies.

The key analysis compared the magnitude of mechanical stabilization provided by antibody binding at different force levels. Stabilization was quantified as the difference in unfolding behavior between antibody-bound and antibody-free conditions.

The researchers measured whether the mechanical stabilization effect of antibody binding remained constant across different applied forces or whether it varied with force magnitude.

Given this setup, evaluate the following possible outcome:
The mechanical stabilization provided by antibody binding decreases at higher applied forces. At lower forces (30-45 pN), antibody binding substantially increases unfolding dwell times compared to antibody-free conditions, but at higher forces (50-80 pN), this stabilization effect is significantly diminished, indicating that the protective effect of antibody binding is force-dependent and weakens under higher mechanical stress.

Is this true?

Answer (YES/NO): NO